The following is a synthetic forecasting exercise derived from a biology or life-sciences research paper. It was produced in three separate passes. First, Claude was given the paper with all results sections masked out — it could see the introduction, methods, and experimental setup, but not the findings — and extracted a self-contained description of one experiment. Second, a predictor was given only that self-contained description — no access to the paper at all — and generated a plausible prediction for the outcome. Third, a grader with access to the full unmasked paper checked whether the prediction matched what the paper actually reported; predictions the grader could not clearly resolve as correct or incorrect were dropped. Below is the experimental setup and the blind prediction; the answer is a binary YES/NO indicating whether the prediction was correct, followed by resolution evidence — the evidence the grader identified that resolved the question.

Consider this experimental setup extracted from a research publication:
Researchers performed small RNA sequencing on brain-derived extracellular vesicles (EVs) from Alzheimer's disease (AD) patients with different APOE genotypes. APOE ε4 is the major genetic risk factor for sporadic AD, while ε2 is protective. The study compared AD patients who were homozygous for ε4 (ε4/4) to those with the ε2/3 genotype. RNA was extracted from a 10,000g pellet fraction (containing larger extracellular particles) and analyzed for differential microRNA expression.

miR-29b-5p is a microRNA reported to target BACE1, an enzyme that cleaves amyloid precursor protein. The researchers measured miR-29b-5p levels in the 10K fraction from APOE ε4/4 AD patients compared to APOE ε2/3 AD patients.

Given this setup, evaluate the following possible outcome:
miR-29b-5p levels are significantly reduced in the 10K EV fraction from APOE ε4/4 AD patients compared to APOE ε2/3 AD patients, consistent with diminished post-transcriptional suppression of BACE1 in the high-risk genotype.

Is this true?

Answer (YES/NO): YES